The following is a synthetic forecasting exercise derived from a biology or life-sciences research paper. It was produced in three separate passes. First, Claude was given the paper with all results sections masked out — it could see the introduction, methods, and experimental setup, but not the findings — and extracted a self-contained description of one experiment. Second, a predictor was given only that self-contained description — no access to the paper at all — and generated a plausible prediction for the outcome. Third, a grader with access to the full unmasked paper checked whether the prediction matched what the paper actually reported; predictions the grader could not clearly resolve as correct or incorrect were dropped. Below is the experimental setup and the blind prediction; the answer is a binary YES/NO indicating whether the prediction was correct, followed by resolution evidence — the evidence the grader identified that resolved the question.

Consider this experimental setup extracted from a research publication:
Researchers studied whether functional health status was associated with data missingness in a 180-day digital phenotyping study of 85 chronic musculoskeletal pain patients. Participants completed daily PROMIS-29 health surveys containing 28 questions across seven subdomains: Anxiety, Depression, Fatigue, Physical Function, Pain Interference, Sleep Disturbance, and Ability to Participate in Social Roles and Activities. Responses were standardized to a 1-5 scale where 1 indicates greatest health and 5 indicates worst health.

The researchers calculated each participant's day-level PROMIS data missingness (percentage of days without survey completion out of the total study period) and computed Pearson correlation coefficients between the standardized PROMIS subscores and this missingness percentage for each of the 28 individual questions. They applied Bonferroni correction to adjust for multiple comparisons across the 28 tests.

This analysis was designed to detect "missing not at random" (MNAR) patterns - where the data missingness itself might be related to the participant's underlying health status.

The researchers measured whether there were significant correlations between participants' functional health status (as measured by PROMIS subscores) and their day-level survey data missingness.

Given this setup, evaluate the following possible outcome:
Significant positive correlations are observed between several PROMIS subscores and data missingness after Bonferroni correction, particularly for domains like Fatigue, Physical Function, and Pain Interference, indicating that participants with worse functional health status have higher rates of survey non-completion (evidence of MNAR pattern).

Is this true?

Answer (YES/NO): NO